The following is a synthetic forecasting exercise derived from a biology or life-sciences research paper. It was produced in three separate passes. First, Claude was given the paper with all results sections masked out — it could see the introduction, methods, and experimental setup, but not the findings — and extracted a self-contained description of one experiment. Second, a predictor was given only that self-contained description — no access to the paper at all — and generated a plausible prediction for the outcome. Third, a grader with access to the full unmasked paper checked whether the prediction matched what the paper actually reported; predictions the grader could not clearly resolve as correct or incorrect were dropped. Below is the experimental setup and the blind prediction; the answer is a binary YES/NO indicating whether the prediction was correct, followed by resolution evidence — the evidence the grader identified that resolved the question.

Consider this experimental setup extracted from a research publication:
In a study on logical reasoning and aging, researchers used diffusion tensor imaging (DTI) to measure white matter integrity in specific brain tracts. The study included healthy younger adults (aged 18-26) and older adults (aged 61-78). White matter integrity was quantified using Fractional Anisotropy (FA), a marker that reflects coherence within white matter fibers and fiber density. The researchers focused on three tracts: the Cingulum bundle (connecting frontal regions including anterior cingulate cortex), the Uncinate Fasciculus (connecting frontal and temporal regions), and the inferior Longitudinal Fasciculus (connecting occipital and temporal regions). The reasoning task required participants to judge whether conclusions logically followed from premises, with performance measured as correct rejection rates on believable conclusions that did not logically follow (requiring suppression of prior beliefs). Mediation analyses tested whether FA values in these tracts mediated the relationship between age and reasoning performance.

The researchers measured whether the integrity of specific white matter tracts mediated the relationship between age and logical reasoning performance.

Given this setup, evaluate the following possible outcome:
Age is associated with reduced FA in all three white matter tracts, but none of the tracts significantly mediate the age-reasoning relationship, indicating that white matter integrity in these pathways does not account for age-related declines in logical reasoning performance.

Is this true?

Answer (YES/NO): NO